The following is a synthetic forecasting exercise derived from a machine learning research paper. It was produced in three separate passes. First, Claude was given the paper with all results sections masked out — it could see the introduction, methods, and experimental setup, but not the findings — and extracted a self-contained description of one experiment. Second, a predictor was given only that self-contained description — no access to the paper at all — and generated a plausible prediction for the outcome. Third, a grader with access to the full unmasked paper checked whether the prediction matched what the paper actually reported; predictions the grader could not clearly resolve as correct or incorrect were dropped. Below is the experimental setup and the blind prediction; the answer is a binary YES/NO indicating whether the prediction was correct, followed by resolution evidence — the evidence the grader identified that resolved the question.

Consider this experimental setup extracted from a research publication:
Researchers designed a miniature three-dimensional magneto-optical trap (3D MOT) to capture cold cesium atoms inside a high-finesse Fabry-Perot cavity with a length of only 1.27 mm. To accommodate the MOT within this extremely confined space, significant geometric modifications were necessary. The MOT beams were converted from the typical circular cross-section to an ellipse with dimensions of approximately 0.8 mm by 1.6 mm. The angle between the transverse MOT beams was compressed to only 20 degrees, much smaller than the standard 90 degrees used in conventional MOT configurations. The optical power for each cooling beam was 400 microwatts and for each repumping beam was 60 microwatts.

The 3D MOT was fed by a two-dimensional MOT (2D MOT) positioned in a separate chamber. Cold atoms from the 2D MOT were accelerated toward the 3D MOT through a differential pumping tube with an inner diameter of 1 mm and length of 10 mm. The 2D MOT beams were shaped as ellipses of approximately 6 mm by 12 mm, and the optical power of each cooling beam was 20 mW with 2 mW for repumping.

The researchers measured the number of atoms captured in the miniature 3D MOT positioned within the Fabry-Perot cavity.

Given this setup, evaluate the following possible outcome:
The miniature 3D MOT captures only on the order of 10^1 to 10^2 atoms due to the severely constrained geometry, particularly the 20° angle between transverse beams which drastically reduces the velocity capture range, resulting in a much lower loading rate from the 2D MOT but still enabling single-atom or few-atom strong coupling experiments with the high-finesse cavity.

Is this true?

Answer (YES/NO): NO